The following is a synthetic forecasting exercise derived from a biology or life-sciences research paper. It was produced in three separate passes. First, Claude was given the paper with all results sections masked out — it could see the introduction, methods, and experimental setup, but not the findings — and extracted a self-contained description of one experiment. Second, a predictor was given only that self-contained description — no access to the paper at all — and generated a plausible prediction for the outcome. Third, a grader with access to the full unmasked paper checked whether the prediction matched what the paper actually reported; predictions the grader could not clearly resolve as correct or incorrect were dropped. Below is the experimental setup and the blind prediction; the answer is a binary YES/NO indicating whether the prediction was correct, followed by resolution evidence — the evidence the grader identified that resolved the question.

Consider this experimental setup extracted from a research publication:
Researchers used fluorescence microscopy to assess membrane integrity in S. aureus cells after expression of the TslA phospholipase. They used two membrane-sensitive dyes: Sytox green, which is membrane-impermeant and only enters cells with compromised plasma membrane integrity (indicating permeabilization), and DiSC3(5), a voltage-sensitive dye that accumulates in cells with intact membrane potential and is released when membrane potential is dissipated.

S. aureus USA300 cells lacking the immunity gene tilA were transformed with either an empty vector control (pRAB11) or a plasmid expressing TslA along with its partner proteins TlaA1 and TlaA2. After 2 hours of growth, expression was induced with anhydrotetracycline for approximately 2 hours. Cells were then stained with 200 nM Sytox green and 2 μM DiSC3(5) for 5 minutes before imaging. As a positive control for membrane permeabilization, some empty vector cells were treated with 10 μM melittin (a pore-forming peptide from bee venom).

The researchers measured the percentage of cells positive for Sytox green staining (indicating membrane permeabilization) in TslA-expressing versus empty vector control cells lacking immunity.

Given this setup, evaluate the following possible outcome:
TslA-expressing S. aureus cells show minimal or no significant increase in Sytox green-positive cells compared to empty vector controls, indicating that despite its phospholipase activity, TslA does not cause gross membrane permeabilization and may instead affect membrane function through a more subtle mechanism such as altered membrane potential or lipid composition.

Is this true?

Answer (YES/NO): NO